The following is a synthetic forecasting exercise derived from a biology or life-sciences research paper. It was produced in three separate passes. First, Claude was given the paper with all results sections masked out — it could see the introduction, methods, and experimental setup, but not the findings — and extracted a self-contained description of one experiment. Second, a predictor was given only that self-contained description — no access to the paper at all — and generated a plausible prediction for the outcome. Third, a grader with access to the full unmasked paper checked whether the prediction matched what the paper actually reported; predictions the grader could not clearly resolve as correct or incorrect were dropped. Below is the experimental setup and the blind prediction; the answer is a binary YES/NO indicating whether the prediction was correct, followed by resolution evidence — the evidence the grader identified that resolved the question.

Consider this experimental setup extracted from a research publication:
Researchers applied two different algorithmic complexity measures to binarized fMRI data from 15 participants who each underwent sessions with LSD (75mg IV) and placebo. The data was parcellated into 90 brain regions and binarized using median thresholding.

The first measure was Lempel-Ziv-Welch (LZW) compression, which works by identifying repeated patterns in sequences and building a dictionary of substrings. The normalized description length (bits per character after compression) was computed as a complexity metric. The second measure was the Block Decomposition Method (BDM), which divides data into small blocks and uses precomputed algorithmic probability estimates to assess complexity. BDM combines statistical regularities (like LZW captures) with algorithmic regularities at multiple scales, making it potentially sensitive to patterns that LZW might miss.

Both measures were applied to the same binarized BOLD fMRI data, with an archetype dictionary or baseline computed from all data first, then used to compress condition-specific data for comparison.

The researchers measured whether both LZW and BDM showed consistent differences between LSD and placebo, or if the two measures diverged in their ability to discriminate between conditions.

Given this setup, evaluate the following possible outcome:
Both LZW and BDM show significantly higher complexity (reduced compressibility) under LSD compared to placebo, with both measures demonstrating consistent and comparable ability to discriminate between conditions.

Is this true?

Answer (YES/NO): YES